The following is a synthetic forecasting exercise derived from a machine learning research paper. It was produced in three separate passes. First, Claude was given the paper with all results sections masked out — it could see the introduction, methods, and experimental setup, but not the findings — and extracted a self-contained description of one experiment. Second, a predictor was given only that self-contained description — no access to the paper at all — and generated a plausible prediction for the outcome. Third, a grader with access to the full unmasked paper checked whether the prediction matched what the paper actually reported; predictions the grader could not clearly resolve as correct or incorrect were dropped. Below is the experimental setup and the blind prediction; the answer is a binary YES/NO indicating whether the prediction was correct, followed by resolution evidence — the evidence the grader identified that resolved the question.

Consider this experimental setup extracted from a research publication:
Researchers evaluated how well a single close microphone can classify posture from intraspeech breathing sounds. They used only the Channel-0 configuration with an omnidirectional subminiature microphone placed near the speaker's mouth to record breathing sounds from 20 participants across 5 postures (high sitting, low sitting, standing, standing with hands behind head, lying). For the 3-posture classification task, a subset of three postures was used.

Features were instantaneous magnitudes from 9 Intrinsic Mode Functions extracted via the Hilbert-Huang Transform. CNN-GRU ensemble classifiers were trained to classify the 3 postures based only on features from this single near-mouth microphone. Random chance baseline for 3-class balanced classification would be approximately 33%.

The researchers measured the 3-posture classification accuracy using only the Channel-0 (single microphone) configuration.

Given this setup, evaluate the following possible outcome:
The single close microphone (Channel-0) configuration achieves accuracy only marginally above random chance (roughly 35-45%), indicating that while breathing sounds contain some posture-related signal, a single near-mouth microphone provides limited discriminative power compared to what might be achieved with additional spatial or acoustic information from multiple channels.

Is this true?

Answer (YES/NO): NO